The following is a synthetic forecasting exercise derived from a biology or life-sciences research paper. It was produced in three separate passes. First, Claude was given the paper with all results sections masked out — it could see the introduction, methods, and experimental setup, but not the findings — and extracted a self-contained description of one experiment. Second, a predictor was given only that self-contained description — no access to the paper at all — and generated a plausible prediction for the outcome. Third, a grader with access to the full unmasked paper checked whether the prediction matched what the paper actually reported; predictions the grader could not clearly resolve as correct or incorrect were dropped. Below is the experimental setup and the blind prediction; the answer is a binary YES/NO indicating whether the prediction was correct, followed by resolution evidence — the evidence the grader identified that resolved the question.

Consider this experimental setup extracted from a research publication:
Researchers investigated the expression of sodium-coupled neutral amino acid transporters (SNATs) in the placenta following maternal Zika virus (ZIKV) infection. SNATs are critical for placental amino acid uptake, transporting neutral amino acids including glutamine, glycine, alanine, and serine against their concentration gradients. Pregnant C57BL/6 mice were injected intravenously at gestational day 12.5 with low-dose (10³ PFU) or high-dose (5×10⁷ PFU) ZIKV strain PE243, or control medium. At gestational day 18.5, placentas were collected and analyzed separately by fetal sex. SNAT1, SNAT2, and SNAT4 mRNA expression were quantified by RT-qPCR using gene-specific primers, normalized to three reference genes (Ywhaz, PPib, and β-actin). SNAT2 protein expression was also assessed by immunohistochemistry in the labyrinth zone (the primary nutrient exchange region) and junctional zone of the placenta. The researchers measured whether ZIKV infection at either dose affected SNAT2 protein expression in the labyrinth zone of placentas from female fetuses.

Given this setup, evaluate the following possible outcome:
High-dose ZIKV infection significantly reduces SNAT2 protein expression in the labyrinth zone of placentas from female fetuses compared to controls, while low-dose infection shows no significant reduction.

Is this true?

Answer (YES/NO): NO